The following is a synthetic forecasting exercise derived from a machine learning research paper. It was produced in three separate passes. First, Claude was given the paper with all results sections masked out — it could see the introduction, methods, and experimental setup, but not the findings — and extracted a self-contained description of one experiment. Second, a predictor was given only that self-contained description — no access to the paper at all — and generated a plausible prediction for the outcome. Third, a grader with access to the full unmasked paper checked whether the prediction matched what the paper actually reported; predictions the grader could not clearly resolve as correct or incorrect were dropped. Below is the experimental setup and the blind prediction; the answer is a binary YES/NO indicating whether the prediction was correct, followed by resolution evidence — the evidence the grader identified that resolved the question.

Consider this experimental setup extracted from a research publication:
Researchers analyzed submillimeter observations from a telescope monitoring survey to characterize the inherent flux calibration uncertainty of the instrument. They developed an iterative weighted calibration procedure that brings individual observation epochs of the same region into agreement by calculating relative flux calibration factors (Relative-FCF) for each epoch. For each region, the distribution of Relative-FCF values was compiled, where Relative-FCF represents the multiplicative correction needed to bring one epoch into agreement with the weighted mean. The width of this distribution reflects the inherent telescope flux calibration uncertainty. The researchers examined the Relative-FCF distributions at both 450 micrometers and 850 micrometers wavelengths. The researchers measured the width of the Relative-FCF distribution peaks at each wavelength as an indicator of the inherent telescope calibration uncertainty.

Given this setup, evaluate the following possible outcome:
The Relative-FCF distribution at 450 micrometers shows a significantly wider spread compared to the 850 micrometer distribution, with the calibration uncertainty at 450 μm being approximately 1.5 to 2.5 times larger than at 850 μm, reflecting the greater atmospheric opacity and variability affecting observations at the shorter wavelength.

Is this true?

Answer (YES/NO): YES